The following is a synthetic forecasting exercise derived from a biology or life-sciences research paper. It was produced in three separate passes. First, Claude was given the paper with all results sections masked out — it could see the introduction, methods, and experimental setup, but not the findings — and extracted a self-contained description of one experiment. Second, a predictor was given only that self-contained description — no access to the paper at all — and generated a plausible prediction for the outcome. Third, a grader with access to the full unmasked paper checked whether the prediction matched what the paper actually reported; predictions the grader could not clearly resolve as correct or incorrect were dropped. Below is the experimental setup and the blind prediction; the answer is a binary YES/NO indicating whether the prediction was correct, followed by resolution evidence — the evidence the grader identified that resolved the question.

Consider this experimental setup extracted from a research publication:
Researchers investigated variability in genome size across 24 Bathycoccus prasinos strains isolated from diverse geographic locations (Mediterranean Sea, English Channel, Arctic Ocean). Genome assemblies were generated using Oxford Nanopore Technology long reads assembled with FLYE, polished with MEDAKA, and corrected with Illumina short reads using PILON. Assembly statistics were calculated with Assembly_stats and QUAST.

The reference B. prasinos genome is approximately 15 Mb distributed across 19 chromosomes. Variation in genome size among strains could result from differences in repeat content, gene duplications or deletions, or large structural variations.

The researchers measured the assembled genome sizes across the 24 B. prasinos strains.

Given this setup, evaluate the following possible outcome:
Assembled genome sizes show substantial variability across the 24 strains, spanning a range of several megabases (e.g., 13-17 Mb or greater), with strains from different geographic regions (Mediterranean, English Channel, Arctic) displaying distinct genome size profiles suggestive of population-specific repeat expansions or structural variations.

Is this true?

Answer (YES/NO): NO